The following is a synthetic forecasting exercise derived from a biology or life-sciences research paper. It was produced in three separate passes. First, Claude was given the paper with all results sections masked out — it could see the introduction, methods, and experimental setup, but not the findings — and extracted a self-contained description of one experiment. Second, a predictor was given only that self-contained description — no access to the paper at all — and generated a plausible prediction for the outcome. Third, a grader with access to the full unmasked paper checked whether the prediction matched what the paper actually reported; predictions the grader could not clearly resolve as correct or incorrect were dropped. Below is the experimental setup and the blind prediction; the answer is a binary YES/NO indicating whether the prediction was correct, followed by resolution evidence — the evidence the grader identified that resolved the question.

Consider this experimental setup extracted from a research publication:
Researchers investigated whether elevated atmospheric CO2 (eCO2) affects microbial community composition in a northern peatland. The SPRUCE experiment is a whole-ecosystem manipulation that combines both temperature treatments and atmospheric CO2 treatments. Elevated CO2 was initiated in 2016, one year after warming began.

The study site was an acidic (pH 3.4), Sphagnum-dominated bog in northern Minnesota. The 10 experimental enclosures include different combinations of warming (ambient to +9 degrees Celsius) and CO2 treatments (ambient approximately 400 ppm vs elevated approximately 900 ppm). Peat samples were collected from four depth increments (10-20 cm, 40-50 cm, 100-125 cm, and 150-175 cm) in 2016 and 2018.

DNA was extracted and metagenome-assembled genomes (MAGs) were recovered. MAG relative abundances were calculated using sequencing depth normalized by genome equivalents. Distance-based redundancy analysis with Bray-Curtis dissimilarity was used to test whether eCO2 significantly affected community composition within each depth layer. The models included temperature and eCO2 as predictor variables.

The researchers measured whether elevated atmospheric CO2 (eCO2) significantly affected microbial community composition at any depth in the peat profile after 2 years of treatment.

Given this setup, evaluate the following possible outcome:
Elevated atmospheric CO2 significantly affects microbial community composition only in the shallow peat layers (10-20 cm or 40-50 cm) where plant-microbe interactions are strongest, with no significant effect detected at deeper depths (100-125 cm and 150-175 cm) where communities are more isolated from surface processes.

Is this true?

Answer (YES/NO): NO